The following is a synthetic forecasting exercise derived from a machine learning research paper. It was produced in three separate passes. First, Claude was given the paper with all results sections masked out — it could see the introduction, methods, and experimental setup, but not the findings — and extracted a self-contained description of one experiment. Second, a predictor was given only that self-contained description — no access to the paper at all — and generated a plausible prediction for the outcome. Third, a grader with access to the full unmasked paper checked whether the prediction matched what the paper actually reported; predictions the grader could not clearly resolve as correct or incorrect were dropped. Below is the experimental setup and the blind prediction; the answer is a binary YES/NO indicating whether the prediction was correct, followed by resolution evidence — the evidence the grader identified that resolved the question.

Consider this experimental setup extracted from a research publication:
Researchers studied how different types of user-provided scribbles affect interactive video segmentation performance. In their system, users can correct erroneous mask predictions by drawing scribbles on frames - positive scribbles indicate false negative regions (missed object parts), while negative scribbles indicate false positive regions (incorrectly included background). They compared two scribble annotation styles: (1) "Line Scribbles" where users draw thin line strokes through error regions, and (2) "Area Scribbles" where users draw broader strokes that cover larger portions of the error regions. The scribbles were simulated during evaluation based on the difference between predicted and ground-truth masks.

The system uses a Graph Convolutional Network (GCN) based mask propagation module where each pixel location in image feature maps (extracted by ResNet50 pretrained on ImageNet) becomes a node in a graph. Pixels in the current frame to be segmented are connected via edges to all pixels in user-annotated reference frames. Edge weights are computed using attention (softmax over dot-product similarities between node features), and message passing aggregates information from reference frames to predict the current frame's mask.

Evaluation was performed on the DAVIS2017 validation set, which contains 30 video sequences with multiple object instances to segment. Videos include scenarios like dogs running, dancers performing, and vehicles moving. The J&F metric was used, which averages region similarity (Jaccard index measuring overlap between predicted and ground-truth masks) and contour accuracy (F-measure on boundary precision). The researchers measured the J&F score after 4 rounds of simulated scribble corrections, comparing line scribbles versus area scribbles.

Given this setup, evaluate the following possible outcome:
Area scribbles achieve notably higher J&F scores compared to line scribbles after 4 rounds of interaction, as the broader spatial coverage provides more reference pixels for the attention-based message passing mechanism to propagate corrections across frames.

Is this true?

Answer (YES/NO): NO